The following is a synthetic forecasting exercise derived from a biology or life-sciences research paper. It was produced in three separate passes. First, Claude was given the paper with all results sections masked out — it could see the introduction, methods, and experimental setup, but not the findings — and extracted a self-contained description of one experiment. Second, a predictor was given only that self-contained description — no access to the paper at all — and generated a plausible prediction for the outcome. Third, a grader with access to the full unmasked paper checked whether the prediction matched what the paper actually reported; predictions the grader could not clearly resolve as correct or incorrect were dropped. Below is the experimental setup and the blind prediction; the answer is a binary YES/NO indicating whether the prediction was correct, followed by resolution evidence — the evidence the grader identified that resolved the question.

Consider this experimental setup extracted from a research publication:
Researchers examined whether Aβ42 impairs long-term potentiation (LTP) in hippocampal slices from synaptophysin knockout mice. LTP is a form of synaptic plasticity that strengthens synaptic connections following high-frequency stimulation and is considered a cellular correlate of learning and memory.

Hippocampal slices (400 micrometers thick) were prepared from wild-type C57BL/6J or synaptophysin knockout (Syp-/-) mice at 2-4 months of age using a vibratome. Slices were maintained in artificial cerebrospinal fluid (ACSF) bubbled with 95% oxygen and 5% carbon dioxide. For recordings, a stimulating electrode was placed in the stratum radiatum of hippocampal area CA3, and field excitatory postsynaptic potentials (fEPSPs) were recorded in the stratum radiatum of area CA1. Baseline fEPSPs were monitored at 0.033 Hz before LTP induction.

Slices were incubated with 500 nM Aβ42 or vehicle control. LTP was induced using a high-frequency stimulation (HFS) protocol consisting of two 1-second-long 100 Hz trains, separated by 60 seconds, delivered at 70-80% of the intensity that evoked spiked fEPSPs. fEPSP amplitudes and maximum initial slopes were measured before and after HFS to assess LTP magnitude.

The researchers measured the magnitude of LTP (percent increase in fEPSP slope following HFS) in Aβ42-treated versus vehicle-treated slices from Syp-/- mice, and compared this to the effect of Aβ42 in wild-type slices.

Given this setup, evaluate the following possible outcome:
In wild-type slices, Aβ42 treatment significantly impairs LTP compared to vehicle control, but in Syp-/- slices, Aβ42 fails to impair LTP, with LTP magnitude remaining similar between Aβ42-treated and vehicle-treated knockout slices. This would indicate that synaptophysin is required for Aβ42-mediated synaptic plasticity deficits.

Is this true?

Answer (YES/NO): YES